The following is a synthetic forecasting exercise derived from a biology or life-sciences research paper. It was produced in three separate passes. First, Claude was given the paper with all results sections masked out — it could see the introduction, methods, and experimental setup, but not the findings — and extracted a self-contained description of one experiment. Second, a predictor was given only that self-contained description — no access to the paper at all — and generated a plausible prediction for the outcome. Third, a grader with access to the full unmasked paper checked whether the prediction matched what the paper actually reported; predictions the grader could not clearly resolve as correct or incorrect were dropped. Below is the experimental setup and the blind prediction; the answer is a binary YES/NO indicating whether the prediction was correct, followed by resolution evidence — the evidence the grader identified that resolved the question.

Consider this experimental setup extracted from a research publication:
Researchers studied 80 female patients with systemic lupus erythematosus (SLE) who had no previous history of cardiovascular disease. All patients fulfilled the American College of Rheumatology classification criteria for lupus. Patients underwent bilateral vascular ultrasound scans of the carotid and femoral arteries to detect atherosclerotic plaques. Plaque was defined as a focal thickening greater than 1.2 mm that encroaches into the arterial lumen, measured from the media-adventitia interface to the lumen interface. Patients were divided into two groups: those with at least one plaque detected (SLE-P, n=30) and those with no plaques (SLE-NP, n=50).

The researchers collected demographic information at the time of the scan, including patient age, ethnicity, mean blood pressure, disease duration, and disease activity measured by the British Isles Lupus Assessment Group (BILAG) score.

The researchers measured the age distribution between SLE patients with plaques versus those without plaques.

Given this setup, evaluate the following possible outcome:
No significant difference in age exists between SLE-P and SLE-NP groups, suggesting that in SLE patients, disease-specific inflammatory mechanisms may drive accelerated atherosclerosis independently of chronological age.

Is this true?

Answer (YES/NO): NO